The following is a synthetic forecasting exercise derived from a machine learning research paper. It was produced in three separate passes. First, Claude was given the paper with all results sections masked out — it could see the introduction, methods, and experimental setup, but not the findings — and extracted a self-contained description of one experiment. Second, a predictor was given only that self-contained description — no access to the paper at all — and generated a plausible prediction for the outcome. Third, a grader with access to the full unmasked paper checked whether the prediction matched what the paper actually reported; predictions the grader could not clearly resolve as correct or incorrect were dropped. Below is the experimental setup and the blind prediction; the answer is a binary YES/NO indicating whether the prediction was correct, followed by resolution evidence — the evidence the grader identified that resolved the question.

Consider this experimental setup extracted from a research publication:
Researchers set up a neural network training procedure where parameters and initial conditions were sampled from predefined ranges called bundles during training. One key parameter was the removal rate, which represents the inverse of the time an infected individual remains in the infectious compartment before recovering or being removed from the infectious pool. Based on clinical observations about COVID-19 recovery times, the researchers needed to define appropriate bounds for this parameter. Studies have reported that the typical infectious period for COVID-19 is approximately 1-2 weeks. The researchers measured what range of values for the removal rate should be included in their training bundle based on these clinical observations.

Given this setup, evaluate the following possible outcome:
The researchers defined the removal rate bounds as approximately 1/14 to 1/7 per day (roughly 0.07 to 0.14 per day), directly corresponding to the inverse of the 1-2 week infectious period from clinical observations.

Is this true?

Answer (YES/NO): NO